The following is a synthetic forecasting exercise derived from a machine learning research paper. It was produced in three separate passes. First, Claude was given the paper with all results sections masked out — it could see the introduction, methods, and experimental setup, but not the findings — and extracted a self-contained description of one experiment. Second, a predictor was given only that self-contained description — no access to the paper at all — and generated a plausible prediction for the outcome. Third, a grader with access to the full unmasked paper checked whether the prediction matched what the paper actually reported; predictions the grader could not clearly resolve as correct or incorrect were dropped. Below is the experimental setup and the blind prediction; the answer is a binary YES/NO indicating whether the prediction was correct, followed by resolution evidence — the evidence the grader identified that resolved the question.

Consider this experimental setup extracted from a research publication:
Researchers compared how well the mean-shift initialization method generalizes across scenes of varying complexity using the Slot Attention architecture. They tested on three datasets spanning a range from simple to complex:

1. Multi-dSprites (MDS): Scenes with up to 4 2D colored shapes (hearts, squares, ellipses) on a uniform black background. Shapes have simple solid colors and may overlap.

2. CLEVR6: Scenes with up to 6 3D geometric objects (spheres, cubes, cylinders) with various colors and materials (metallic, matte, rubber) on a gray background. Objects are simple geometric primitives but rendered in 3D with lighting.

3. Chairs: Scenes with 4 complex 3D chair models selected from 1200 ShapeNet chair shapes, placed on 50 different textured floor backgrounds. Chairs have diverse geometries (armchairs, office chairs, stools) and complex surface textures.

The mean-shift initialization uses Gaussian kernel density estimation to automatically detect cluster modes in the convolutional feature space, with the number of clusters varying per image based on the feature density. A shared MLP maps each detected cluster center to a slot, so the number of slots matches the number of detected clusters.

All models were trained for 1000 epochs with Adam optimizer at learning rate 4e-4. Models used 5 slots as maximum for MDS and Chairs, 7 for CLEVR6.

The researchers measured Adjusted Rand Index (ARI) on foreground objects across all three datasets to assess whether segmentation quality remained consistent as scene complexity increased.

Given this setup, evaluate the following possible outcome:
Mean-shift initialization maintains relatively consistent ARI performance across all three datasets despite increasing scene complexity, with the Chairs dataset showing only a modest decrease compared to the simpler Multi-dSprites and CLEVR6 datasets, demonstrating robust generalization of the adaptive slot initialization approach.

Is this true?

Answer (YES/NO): NO